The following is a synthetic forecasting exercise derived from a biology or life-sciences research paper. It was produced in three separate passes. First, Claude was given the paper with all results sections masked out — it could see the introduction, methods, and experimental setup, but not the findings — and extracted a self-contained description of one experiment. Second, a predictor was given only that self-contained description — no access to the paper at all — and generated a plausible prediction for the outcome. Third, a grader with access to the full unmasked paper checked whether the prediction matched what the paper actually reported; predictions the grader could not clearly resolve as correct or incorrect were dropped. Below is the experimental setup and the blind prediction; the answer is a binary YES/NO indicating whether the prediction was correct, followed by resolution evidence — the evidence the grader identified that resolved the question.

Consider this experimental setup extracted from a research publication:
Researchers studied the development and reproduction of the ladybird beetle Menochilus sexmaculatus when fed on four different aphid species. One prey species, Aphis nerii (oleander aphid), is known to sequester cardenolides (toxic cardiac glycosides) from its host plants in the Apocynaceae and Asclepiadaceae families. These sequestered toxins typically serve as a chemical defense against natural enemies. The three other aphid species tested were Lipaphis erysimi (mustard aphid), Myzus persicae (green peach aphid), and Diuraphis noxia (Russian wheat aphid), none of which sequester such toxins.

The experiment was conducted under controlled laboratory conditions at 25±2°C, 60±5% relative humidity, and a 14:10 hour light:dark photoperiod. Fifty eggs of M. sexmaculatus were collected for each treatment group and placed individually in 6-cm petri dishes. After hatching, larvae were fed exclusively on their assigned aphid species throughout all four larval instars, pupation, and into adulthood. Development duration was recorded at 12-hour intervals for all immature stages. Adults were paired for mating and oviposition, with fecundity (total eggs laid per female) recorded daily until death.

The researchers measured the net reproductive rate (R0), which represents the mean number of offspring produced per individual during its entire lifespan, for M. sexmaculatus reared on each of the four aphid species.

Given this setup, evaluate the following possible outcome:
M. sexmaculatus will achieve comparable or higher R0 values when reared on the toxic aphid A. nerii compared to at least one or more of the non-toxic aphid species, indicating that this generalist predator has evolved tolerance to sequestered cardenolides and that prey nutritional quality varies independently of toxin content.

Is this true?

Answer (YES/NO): YES